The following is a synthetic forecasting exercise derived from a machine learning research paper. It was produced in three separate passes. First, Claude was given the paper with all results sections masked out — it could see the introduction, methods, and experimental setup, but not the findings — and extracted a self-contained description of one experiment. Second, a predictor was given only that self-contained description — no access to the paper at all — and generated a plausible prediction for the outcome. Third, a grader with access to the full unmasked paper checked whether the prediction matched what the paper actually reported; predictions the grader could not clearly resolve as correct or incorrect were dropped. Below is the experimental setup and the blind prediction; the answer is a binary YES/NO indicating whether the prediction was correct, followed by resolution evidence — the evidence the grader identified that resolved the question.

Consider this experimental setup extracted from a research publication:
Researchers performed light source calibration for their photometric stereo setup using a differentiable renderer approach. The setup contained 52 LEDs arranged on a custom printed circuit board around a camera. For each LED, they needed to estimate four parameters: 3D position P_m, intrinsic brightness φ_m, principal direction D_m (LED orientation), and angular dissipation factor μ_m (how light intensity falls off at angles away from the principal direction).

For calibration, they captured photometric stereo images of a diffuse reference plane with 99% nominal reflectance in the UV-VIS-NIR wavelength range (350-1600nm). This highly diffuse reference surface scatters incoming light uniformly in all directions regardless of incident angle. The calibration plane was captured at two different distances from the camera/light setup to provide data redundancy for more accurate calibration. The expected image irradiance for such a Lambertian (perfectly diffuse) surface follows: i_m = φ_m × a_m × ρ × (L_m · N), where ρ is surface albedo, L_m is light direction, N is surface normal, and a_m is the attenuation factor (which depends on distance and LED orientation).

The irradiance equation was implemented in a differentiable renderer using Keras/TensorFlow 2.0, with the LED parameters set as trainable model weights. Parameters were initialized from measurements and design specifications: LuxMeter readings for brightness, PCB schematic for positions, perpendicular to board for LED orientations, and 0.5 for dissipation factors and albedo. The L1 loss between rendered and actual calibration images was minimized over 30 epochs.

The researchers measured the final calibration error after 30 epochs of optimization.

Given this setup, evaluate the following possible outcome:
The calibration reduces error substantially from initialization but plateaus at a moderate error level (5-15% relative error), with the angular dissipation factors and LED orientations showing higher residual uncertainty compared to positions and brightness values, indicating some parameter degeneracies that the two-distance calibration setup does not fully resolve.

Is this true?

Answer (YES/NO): NO